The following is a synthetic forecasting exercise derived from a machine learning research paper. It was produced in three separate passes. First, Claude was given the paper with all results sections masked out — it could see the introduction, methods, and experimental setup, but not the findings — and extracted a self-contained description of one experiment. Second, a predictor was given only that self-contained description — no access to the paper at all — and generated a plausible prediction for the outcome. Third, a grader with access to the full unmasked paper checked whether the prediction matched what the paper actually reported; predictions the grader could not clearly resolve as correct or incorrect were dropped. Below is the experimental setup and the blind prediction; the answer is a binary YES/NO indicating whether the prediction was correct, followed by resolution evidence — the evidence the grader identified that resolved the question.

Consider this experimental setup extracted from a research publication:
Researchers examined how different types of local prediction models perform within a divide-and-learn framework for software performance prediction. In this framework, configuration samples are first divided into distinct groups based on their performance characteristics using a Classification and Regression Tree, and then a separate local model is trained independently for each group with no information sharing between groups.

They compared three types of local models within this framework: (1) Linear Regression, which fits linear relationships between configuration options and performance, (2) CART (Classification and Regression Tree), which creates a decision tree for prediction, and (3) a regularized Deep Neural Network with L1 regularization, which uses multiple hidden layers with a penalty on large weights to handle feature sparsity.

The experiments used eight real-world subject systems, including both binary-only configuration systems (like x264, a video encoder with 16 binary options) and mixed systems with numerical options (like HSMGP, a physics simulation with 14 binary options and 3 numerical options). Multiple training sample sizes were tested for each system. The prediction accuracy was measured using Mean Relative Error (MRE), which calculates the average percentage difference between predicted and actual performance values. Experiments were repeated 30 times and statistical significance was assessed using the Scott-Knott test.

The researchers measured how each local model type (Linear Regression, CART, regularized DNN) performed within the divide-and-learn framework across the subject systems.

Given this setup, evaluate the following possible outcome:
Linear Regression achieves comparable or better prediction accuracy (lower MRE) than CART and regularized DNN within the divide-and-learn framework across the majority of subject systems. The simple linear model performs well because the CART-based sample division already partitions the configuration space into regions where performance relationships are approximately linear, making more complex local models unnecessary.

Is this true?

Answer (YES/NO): NO